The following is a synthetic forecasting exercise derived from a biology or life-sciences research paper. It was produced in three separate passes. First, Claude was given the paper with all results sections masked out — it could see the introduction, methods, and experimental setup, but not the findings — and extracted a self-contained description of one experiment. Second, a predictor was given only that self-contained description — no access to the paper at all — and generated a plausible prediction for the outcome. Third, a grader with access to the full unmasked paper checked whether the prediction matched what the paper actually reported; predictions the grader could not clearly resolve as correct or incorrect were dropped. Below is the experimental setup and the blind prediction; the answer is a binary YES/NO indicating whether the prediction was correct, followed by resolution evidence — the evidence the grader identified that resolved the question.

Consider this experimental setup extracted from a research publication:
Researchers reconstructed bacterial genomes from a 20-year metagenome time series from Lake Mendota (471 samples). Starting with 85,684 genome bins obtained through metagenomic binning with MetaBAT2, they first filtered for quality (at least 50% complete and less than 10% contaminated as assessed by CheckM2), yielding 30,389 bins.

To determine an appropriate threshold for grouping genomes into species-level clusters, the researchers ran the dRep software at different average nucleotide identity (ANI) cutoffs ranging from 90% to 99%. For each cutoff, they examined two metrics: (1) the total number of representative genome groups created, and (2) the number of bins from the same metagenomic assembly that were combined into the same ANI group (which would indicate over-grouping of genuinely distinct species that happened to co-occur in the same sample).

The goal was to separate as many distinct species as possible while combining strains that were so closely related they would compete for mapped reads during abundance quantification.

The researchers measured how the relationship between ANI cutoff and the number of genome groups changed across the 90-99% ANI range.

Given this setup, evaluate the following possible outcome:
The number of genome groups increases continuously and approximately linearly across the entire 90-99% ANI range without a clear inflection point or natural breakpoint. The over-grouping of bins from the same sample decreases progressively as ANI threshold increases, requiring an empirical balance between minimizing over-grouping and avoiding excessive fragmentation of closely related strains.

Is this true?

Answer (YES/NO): NO